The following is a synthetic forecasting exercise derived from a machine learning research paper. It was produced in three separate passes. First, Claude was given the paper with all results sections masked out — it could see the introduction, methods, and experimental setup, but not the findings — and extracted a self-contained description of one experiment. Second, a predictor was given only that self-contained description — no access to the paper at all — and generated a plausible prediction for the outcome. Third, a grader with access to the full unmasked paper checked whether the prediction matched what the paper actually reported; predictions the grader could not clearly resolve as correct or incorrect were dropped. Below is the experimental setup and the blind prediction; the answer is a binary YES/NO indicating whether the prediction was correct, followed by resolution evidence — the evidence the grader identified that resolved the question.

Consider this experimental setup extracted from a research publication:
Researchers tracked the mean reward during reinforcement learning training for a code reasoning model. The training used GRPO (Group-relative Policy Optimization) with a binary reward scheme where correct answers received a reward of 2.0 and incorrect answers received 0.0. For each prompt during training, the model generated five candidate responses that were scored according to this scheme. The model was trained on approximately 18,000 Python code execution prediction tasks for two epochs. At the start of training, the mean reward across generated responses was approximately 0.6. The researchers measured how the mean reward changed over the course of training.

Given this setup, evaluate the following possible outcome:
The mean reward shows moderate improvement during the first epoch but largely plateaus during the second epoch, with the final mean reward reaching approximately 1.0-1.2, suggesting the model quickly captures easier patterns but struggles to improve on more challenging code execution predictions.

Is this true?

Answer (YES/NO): NO